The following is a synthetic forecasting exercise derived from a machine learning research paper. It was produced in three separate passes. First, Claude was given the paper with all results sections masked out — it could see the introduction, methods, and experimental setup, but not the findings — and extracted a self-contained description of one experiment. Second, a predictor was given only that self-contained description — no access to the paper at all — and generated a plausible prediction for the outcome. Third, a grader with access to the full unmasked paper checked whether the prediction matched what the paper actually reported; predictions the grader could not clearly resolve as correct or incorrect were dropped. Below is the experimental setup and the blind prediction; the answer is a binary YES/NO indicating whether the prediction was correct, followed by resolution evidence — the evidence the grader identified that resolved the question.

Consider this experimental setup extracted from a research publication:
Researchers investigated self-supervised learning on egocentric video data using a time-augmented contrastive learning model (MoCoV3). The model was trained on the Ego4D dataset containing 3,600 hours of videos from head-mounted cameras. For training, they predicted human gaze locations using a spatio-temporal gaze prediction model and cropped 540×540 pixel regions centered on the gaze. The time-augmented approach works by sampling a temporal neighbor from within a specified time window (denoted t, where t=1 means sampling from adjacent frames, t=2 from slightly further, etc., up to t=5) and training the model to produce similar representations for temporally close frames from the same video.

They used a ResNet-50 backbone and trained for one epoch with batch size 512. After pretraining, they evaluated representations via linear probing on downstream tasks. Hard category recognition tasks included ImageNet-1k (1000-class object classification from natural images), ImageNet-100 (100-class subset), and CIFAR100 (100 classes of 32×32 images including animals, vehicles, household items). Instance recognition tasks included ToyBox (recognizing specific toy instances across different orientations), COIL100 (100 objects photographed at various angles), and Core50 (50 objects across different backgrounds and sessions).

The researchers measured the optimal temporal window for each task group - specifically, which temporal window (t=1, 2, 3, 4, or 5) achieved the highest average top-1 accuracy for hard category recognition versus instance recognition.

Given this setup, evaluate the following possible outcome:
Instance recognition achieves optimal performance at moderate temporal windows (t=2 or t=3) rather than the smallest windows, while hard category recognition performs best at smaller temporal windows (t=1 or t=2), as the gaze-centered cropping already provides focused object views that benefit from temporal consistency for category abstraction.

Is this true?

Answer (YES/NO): YES